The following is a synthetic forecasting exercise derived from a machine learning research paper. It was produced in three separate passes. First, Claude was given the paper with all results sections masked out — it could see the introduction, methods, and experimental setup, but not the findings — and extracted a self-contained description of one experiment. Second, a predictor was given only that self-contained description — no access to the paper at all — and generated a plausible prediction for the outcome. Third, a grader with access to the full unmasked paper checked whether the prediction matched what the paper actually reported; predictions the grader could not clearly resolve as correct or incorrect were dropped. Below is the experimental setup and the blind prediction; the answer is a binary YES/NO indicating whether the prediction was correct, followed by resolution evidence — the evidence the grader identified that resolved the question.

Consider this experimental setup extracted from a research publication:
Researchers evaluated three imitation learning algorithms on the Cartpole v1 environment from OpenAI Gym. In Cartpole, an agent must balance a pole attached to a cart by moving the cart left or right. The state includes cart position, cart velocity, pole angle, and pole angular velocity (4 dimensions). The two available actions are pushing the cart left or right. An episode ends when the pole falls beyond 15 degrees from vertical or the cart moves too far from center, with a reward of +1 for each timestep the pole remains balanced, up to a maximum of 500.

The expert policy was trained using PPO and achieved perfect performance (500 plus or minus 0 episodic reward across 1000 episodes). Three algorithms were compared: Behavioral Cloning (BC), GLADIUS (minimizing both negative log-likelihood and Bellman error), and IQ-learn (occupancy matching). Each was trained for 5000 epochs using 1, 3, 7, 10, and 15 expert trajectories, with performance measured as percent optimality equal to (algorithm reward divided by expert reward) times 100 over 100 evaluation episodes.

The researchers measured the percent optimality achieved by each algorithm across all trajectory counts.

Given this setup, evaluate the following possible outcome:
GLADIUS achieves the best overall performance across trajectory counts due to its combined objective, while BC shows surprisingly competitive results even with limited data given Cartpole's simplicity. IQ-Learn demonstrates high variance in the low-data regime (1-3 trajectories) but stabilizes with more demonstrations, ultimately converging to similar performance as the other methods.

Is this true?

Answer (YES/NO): NO